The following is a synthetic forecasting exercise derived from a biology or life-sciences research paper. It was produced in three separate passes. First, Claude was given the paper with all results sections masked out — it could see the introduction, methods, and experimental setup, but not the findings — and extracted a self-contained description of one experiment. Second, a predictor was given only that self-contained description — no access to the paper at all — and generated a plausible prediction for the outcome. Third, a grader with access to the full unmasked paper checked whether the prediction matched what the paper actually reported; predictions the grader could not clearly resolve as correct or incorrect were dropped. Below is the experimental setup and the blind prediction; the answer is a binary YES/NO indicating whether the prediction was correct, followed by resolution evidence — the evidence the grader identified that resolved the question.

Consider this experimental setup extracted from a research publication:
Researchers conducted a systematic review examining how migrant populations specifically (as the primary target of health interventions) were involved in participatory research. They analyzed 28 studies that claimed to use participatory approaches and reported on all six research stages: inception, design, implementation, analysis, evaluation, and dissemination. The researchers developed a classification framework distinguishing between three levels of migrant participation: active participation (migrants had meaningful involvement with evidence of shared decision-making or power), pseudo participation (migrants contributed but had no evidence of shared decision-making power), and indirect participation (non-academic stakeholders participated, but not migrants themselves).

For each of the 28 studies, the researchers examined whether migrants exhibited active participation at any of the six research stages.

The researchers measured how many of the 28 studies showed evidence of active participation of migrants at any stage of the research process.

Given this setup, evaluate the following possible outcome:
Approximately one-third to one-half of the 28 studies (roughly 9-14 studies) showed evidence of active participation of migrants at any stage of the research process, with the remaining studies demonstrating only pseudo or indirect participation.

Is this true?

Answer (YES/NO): NO